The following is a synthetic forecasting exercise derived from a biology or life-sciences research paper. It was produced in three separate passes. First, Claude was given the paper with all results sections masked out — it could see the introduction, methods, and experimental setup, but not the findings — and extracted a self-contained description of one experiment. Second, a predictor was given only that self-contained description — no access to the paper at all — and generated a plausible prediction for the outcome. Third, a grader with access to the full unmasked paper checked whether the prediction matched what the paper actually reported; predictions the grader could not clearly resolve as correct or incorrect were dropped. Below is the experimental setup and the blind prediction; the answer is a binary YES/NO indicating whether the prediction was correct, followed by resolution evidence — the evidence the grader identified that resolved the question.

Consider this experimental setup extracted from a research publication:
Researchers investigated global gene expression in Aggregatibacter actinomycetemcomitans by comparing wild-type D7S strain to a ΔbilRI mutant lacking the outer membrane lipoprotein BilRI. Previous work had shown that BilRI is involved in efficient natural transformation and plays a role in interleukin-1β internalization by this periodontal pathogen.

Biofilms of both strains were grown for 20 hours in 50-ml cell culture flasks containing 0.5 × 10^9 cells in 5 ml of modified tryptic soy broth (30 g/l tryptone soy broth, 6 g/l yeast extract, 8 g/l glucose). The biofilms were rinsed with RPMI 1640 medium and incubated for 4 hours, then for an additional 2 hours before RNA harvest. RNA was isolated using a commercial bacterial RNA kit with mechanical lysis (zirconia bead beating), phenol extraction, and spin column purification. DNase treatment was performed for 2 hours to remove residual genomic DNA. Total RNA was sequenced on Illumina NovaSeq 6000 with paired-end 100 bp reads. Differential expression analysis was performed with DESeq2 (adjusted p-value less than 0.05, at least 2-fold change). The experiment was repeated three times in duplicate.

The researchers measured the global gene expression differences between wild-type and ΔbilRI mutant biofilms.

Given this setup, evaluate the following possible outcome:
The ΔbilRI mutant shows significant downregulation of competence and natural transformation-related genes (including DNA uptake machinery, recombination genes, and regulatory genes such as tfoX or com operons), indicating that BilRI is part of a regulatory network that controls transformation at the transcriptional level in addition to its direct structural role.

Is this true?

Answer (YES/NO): NO